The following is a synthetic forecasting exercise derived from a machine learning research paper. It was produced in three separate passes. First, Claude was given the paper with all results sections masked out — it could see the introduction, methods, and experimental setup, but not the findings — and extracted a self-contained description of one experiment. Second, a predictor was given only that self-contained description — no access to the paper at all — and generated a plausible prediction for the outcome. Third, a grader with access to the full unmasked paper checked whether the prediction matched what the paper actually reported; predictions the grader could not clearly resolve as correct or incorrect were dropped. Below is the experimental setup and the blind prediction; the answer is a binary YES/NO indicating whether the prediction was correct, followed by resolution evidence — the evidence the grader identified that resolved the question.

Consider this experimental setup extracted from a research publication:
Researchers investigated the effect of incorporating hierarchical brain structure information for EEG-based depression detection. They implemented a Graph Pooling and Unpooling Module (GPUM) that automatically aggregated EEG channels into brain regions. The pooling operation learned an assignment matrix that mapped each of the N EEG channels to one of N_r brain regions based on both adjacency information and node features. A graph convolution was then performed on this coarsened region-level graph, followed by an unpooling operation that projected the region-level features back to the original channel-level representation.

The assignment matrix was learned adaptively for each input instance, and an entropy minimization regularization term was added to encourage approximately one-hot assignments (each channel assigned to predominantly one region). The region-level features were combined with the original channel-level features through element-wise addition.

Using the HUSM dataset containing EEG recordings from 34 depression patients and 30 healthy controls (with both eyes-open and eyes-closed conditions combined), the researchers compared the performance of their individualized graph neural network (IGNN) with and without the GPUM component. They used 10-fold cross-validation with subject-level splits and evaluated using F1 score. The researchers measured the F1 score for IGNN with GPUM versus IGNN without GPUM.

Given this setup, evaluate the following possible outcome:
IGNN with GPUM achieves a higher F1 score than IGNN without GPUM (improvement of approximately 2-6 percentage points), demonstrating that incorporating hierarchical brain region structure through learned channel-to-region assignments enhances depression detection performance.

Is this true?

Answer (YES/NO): NO